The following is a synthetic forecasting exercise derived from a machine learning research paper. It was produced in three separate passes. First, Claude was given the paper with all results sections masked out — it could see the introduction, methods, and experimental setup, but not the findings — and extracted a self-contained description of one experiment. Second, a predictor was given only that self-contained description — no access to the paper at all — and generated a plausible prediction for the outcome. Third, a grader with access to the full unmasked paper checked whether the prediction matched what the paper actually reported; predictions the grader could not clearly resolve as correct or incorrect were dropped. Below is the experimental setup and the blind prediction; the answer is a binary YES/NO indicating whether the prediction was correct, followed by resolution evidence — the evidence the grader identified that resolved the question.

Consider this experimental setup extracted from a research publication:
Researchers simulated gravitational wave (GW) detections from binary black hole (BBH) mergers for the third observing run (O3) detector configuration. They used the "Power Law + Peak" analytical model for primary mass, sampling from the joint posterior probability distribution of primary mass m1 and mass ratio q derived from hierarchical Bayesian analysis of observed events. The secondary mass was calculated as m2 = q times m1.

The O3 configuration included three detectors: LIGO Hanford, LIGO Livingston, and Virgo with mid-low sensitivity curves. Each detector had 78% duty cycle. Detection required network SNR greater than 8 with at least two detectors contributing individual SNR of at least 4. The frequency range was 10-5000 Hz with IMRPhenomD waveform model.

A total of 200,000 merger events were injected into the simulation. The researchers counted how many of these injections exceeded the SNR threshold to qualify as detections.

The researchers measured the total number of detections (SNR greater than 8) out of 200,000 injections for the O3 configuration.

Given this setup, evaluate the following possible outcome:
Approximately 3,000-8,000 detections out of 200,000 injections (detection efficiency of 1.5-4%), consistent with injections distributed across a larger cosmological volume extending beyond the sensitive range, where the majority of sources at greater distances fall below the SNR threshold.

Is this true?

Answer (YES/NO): NO